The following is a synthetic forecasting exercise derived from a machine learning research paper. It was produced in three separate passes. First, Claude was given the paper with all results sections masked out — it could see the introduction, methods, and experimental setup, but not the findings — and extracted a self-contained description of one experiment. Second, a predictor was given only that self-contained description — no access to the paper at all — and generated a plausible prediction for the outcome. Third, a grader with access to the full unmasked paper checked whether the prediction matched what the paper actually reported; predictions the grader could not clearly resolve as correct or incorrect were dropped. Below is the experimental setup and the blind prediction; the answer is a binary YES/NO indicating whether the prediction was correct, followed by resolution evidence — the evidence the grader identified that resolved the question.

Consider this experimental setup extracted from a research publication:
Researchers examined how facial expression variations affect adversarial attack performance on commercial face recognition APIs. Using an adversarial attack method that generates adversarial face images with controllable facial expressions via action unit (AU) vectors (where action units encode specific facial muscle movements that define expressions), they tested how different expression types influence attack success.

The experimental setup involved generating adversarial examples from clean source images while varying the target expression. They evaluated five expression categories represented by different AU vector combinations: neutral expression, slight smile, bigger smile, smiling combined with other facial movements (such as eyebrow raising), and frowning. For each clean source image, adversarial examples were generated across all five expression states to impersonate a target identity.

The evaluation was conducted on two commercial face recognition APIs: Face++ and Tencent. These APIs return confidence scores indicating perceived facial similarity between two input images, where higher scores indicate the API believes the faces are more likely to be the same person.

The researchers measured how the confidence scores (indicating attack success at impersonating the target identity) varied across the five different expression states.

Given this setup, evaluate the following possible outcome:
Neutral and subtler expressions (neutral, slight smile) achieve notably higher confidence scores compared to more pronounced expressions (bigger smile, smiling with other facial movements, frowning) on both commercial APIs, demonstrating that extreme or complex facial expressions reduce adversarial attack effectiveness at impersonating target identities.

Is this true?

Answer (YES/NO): NO